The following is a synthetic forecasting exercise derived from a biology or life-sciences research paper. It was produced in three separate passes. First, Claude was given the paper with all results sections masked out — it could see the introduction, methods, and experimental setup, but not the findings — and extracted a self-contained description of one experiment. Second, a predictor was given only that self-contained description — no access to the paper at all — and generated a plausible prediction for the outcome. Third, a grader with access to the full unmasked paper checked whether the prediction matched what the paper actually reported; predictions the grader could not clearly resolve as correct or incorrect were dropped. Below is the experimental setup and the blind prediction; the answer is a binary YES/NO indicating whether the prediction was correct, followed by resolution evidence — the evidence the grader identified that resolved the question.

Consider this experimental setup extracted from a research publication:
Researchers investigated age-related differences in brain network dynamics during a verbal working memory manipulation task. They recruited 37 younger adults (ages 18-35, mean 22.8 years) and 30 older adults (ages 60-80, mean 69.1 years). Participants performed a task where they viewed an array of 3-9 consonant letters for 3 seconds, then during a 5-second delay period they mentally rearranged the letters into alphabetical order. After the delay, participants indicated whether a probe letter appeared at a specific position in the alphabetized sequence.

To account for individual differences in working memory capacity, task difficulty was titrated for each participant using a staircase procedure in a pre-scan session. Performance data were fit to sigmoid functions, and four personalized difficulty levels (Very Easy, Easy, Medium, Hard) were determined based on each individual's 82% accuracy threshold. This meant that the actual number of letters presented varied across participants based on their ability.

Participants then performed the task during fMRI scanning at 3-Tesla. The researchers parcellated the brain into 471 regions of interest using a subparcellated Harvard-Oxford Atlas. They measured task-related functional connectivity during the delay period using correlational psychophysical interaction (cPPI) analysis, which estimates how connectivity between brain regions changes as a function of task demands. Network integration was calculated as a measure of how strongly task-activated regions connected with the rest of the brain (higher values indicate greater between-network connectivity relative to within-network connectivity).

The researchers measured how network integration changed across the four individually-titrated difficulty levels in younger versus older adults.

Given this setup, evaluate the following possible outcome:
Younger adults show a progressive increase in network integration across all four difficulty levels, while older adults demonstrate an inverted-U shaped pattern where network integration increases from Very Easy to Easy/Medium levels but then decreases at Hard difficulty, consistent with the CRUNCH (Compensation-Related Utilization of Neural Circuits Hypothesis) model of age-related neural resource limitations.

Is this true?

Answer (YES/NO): NO